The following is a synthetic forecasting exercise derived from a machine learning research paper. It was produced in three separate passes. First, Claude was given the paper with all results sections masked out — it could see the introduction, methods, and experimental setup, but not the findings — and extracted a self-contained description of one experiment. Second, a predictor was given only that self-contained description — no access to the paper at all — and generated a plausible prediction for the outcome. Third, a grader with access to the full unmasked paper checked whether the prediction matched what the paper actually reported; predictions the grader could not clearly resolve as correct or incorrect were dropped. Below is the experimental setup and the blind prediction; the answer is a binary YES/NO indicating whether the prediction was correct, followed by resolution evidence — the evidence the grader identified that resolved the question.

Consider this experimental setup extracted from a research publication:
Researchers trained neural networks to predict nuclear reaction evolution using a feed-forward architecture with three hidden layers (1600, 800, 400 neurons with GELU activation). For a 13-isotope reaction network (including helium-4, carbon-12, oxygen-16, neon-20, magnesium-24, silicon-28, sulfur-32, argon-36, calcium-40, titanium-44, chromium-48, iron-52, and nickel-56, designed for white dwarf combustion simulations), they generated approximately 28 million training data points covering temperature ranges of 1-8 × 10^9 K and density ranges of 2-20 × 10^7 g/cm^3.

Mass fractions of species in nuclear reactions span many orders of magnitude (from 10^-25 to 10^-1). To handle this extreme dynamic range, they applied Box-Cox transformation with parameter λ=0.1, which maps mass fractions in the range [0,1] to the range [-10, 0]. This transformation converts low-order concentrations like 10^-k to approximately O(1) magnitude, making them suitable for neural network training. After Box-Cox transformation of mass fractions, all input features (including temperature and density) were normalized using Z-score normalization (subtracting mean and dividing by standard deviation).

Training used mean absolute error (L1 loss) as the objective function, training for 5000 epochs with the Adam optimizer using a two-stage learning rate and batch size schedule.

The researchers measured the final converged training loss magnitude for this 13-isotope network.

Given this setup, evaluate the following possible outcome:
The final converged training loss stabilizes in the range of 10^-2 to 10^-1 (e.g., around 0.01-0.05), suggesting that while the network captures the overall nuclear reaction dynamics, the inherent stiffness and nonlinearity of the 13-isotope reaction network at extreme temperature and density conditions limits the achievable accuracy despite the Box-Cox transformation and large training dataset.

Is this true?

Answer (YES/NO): NO